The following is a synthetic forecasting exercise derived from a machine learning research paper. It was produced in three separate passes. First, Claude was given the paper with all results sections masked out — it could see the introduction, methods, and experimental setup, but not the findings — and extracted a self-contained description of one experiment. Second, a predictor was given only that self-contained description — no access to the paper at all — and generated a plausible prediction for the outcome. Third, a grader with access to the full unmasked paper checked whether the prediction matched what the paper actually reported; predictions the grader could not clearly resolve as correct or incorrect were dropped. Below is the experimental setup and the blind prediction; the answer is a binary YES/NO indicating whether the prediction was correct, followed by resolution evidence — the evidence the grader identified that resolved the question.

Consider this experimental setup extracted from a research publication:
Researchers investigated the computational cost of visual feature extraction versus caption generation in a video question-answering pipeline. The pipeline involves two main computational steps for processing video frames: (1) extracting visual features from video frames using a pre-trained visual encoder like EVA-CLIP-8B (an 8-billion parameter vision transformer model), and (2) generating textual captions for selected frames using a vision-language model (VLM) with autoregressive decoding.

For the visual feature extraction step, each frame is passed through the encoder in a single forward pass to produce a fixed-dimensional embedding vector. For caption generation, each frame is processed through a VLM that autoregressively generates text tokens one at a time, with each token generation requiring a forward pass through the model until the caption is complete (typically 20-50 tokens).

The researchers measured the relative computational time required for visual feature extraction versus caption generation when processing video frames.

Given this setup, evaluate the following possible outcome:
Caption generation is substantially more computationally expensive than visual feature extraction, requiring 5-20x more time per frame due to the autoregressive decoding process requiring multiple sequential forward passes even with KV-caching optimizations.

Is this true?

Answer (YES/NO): NO